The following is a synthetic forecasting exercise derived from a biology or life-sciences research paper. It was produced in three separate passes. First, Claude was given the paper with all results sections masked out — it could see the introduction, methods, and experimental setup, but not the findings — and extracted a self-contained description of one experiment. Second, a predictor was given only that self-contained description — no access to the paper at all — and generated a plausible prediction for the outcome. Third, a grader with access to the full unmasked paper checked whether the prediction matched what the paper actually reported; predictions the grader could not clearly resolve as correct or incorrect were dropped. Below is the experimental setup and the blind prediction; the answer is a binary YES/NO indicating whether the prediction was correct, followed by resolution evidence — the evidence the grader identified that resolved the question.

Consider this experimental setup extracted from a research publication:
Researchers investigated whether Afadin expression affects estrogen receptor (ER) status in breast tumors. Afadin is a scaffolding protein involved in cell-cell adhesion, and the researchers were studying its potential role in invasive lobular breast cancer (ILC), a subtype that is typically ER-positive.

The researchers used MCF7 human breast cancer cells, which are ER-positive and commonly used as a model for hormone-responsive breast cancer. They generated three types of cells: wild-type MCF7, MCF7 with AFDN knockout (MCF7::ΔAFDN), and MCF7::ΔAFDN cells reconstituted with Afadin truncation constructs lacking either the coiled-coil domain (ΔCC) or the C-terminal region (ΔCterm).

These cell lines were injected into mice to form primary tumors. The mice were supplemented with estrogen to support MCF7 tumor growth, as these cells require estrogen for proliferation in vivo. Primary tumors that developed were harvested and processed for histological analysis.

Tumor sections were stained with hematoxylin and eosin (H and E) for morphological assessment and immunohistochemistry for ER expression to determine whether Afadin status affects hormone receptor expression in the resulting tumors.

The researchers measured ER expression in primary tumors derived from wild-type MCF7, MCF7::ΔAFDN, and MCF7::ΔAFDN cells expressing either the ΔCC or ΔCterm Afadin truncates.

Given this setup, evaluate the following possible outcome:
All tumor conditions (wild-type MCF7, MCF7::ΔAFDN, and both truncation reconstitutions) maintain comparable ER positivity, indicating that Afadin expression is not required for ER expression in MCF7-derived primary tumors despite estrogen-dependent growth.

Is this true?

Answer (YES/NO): YES